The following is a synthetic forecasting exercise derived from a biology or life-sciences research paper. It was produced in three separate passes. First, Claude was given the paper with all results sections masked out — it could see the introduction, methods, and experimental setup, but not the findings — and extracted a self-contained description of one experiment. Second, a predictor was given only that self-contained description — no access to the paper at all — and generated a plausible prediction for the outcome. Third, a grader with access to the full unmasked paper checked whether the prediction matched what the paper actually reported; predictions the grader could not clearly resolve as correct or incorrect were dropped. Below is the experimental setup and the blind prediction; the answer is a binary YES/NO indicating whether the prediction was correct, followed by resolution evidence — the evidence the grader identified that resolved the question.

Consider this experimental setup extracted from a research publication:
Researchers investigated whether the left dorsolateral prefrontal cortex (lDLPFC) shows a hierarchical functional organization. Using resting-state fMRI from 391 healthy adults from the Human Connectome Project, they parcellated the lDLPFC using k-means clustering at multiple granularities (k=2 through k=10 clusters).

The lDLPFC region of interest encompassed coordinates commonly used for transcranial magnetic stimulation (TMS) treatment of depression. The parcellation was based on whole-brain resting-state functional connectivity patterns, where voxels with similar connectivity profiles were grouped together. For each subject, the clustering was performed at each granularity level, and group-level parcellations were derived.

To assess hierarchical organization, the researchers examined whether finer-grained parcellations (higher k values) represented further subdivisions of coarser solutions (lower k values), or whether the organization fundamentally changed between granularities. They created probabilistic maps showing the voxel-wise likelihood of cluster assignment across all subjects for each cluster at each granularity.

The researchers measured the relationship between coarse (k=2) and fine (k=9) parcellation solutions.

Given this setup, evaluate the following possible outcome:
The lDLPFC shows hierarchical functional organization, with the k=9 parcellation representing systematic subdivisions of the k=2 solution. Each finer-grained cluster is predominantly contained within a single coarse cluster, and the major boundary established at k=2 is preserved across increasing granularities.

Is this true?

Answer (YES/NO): YES